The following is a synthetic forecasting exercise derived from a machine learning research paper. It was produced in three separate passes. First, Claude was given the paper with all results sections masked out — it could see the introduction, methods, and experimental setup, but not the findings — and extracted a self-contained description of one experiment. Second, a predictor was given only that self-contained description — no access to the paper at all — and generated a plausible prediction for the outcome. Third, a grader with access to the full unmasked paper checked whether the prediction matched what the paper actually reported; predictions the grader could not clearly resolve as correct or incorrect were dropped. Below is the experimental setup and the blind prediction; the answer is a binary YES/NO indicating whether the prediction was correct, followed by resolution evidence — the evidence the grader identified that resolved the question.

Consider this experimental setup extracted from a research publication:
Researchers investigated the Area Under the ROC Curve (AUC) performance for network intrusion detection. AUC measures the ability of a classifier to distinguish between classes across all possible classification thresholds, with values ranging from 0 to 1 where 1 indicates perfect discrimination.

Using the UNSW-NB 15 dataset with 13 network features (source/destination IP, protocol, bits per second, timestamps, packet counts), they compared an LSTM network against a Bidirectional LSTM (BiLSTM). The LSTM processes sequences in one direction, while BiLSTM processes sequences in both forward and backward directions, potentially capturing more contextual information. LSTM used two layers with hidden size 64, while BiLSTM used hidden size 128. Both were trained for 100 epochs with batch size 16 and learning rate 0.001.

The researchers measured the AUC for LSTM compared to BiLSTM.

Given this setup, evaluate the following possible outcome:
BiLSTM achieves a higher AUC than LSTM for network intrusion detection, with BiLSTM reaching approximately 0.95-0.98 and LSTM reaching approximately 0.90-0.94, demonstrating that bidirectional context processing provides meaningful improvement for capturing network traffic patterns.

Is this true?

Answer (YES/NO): NO